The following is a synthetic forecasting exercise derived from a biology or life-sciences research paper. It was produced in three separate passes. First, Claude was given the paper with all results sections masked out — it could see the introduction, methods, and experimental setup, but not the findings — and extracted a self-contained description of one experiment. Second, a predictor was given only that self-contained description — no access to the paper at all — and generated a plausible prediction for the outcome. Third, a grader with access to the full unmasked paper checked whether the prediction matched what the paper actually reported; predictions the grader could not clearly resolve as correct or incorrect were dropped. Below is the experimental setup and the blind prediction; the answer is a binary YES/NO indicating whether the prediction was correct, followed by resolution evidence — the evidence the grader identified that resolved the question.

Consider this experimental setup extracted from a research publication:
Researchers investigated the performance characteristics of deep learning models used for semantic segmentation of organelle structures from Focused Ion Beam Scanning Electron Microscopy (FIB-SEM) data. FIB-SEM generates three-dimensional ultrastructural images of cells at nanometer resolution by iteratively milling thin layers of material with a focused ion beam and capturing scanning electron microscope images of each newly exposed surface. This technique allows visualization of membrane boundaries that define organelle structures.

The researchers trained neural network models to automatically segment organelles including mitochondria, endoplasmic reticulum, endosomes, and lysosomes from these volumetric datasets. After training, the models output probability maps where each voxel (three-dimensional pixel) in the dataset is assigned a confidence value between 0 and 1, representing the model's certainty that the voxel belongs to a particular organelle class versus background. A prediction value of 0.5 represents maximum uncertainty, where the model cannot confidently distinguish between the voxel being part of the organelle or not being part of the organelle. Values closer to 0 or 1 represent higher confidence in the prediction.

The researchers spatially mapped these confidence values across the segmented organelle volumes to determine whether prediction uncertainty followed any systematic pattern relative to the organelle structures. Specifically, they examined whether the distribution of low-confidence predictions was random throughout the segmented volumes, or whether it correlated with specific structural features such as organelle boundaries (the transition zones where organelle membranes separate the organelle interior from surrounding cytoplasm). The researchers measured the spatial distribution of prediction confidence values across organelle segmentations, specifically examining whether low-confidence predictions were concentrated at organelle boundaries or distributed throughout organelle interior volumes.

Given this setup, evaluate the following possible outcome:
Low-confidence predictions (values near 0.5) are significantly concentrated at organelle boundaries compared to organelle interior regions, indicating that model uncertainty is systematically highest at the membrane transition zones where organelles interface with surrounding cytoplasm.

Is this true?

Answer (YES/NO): YES